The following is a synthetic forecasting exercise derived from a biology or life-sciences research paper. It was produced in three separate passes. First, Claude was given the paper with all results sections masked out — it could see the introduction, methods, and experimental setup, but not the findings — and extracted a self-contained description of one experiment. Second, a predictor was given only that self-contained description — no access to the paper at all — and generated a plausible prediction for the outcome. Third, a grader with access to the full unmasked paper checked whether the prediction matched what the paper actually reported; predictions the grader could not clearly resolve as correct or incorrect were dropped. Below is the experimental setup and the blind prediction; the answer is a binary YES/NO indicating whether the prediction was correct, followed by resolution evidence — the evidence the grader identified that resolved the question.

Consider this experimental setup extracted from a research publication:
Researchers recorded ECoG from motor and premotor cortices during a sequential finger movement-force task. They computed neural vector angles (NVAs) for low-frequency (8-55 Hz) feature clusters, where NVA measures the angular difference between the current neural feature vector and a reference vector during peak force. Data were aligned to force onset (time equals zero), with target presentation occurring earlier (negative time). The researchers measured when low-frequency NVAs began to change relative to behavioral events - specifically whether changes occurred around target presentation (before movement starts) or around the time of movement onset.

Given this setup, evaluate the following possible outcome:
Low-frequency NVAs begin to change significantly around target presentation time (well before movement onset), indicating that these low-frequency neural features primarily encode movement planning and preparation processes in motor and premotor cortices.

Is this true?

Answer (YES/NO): NO